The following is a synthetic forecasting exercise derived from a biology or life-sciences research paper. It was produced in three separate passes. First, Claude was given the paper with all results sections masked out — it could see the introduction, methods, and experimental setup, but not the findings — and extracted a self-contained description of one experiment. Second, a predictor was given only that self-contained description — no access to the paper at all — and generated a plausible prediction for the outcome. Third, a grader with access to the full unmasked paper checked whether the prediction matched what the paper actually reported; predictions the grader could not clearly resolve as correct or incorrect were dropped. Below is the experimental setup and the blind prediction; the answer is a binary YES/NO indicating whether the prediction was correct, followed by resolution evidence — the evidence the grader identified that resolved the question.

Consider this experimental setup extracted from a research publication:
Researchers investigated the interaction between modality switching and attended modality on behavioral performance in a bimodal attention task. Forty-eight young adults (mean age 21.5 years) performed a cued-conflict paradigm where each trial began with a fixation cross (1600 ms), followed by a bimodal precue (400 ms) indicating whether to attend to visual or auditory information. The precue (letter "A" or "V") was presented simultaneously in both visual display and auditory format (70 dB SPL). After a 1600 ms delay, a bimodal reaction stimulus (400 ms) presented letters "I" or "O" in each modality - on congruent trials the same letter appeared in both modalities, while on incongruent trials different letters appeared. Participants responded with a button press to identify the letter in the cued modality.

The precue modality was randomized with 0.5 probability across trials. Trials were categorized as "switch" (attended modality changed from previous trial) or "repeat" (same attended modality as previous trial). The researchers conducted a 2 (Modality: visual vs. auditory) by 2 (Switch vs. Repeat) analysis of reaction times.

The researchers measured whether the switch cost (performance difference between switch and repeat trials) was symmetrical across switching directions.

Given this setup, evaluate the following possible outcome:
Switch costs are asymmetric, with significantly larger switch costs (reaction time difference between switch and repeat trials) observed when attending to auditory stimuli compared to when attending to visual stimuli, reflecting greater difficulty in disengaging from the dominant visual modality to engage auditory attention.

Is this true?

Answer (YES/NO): NO